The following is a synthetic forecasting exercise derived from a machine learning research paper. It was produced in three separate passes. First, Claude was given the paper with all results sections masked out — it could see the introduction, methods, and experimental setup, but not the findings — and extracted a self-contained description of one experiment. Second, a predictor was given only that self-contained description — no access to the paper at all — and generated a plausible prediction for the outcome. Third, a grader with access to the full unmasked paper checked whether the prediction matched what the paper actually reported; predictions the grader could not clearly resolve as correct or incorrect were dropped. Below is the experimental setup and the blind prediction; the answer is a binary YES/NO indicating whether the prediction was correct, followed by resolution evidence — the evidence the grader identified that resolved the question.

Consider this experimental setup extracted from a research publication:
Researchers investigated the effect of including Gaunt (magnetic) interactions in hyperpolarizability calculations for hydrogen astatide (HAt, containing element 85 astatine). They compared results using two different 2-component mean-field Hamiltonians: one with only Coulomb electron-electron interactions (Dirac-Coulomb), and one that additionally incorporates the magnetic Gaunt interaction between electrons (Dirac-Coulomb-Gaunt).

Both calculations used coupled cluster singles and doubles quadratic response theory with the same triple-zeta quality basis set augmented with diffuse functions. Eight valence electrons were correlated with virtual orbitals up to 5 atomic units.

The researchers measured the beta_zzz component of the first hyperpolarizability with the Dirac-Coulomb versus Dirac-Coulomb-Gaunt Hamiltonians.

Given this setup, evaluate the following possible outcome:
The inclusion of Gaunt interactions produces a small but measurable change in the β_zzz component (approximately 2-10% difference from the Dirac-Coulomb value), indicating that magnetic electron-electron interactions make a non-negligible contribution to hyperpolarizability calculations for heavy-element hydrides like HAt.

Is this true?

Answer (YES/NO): NO